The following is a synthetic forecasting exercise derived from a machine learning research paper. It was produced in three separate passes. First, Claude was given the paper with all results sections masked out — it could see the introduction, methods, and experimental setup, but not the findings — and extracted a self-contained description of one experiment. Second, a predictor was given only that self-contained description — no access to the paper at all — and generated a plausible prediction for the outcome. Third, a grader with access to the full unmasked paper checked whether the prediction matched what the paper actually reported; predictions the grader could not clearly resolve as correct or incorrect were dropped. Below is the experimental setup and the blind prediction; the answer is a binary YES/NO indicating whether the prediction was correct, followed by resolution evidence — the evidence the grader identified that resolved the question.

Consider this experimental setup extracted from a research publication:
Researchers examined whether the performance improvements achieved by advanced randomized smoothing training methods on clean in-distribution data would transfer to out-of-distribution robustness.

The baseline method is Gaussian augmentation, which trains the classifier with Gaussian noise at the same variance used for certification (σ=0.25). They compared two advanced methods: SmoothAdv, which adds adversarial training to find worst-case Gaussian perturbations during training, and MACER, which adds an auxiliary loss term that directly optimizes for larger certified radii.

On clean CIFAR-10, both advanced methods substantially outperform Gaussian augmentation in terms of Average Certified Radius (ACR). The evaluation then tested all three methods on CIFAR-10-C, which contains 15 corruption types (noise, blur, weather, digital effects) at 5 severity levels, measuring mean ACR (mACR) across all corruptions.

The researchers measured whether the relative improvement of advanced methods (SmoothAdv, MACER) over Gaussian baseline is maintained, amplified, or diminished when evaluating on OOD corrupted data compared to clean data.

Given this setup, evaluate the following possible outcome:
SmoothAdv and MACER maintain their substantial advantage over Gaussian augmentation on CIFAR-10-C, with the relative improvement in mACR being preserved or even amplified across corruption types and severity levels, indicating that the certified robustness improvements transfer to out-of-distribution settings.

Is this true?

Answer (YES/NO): YES